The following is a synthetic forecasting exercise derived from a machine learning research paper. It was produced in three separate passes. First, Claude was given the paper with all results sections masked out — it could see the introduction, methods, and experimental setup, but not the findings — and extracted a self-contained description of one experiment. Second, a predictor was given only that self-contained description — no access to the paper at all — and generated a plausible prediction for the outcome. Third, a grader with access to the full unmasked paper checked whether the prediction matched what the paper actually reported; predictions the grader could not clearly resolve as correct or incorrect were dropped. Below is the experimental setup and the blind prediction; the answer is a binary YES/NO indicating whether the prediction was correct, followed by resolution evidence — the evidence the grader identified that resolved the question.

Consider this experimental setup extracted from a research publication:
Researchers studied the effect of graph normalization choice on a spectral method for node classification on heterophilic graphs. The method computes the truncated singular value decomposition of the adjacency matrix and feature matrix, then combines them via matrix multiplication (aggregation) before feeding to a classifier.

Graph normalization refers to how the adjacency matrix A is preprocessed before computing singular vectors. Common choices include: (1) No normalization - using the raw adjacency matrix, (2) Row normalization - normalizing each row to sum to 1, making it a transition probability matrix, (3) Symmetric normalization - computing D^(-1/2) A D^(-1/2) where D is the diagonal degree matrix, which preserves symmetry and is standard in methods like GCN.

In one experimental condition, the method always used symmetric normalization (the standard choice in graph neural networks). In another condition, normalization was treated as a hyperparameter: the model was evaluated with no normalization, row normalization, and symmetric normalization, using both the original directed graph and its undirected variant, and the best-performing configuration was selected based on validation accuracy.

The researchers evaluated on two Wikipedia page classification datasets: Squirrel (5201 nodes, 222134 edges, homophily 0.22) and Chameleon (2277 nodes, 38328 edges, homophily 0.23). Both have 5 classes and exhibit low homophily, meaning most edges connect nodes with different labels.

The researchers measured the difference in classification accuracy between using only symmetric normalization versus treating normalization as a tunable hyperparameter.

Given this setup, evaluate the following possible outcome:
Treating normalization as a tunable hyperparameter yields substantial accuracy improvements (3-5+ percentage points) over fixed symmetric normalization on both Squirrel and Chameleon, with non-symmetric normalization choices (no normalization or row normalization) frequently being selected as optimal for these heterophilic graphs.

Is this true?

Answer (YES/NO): YES